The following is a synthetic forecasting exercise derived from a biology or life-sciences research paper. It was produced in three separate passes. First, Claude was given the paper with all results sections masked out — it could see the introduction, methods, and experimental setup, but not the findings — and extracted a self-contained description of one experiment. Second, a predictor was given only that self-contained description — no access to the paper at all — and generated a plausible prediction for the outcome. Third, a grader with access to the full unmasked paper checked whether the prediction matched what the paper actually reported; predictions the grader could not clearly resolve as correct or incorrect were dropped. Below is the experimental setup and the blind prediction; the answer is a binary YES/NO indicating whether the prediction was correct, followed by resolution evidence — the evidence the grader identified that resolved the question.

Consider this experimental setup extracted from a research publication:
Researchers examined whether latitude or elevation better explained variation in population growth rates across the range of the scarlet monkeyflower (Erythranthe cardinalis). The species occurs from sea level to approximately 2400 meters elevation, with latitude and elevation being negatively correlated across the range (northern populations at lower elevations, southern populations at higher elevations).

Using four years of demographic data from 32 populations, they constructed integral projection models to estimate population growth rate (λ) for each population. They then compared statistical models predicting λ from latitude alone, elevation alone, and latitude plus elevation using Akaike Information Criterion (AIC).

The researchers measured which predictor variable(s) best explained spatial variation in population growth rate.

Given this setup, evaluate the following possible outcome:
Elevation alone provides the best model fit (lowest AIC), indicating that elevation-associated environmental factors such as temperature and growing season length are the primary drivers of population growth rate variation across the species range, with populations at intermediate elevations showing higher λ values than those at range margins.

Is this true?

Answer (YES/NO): NO